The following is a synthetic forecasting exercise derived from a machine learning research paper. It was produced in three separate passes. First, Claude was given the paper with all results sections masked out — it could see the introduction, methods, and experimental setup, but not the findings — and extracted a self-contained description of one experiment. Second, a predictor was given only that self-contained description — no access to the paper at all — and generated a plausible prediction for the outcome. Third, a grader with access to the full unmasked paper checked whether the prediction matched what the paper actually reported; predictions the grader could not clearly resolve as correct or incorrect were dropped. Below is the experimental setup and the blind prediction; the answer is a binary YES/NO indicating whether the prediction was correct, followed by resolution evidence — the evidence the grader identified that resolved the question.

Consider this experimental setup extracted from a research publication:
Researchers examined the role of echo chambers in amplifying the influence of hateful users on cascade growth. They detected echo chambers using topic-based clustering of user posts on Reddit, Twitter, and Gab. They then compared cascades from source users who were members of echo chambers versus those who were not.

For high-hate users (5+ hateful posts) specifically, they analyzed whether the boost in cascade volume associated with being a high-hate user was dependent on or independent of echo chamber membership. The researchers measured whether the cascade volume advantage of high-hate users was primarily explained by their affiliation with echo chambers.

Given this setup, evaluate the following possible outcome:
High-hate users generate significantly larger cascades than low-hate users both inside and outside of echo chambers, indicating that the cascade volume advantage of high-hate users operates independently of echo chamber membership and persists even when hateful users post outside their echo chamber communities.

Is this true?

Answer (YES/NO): NO